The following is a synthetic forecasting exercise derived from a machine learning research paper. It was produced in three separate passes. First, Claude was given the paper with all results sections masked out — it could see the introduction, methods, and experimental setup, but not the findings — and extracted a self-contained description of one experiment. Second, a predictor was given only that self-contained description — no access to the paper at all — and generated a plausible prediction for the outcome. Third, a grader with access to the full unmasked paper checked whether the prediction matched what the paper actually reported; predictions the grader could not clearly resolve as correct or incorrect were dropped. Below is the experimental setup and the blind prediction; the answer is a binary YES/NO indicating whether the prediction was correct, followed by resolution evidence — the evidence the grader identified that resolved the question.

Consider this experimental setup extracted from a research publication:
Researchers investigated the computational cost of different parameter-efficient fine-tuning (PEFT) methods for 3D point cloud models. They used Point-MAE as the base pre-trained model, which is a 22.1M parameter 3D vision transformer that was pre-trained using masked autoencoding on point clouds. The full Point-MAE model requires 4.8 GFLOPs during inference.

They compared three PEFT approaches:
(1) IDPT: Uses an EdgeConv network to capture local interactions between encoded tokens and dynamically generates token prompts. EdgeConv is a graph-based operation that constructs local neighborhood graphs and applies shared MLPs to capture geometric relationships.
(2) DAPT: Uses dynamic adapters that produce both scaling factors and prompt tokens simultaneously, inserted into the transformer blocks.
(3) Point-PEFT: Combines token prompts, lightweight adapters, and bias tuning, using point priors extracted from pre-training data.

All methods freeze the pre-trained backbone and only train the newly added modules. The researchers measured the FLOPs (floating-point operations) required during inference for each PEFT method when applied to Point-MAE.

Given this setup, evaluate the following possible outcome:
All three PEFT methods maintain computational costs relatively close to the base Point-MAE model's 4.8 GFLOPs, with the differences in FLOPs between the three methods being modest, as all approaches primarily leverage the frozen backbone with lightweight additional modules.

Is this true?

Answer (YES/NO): NO